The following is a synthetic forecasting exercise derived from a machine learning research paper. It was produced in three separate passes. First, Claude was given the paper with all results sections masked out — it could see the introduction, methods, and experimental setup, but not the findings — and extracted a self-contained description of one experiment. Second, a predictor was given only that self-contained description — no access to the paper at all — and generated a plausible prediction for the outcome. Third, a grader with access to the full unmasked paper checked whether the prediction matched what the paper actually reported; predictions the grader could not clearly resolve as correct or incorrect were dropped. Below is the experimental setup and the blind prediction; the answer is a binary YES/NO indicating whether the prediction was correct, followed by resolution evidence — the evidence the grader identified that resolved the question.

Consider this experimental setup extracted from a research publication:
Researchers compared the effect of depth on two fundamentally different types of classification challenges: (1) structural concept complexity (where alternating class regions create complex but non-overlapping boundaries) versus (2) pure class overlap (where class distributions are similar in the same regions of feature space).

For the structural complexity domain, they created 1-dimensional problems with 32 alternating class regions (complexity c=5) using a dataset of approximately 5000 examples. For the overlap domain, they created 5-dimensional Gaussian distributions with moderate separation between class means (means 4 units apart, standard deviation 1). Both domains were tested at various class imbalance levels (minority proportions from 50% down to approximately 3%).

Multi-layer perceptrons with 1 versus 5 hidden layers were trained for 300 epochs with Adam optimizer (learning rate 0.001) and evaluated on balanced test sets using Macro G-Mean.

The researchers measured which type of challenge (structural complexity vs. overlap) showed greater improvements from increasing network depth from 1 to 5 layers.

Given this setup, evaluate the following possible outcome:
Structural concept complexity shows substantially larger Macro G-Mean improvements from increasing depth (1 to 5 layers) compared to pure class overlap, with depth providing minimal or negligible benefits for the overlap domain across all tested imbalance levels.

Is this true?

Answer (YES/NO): YES